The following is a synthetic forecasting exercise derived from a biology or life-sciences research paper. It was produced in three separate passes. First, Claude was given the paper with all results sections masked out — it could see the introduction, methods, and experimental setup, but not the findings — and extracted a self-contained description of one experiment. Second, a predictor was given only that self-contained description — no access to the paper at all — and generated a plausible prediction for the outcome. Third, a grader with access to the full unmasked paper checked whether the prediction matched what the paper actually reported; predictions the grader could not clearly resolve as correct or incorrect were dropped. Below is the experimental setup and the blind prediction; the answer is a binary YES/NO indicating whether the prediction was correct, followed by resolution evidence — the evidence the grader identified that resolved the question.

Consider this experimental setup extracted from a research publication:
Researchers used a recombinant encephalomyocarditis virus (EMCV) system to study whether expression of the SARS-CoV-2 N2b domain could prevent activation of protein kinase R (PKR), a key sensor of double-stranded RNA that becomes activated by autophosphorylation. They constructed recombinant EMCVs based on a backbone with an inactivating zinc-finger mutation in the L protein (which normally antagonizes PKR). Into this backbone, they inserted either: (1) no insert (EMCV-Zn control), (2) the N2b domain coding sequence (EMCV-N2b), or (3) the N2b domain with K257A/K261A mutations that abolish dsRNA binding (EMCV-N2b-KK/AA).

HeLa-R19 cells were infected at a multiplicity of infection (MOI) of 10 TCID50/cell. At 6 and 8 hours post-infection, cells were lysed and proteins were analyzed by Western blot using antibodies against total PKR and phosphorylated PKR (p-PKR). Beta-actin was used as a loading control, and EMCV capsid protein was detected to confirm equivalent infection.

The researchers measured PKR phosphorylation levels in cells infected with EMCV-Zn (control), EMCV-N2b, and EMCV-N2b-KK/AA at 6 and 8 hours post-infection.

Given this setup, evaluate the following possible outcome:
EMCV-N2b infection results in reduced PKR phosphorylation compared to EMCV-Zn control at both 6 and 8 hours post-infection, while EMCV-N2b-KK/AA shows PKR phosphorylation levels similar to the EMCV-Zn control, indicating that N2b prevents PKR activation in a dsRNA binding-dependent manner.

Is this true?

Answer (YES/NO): YES